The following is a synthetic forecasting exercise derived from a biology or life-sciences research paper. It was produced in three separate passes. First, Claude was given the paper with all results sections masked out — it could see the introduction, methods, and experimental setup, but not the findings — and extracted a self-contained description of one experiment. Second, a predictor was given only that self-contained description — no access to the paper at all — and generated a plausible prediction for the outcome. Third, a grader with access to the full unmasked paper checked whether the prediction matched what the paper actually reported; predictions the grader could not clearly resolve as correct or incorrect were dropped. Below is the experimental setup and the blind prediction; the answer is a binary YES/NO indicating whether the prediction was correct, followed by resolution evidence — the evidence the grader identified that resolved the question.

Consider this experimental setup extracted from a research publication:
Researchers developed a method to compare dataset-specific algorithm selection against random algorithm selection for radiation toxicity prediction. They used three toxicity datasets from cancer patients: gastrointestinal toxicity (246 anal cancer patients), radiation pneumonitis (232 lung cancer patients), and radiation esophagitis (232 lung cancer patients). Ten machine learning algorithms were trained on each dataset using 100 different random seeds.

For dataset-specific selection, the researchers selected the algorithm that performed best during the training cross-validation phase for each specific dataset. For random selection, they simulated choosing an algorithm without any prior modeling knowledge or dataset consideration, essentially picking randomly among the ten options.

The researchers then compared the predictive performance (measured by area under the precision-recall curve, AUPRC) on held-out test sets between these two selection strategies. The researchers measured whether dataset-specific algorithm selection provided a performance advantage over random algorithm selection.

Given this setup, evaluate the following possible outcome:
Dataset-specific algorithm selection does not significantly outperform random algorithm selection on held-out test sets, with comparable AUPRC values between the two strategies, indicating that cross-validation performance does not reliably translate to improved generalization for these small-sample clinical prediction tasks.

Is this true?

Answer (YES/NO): NO